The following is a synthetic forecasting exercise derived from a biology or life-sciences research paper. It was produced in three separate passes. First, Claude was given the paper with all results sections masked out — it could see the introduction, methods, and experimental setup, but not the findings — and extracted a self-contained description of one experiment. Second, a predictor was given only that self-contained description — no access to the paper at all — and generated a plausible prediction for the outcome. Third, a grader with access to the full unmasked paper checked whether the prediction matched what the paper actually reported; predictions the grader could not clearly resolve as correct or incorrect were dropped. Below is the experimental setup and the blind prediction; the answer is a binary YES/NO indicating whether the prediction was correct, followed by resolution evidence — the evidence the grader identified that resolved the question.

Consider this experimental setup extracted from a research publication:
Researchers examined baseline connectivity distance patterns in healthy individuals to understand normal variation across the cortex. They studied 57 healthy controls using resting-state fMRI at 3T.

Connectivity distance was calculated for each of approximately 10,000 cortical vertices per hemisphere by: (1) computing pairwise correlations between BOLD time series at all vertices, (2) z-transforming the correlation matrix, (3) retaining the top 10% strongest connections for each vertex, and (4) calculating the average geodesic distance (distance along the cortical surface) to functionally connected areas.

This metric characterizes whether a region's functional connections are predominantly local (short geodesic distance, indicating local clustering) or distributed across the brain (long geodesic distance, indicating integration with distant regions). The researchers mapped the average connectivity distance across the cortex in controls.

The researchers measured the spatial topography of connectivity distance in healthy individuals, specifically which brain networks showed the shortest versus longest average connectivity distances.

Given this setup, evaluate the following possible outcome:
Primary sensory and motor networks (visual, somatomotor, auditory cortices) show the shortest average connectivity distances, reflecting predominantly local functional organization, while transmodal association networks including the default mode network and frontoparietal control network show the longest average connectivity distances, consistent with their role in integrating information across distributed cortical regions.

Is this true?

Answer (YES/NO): YES